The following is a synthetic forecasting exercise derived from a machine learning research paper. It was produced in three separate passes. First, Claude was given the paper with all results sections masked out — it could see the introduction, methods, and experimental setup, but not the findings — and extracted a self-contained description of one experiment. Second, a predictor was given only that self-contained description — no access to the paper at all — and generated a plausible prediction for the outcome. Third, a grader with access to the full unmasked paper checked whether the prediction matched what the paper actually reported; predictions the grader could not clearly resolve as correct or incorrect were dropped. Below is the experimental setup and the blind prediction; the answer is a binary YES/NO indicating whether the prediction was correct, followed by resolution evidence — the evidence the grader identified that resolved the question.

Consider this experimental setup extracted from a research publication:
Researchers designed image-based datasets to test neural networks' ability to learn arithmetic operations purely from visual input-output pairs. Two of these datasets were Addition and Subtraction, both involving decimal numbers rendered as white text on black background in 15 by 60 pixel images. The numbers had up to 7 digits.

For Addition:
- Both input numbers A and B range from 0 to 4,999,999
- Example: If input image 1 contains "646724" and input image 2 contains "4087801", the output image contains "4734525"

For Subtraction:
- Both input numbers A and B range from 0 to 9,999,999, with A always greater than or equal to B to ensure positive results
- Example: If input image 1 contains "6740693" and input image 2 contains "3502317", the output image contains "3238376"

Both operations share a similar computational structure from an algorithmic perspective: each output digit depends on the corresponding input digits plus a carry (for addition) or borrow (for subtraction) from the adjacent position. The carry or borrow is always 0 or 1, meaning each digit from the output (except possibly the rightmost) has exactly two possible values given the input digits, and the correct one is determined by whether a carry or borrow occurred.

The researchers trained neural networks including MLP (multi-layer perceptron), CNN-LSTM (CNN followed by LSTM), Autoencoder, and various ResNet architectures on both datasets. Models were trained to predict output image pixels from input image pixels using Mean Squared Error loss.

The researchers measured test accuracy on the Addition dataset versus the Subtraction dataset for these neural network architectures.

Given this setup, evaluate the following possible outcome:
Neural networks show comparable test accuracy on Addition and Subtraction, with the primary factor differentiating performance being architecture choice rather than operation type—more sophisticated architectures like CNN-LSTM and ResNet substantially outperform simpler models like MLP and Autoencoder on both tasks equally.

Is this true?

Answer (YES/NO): NO